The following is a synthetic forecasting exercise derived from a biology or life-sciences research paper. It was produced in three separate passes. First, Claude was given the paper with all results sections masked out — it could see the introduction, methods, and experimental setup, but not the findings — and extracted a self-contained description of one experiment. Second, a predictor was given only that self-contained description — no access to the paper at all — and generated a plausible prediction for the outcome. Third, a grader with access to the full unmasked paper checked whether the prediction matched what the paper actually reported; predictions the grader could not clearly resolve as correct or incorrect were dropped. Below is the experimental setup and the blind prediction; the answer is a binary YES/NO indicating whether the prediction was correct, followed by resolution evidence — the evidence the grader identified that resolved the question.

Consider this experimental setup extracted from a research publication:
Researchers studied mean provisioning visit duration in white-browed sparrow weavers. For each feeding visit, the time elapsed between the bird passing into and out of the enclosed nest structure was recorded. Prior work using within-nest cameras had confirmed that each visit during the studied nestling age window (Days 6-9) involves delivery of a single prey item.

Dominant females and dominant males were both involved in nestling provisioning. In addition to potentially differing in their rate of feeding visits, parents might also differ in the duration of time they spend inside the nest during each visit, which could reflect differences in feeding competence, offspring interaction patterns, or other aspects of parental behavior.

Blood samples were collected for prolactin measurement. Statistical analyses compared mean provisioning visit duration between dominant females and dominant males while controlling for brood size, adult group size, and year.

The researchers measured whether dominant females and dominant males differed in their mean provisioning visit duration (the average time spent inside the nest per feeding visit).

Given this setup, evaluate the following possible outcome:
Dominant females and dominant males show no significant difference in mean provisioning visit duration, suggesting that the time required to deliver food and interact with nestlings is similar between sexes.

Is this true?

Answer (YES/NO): NO